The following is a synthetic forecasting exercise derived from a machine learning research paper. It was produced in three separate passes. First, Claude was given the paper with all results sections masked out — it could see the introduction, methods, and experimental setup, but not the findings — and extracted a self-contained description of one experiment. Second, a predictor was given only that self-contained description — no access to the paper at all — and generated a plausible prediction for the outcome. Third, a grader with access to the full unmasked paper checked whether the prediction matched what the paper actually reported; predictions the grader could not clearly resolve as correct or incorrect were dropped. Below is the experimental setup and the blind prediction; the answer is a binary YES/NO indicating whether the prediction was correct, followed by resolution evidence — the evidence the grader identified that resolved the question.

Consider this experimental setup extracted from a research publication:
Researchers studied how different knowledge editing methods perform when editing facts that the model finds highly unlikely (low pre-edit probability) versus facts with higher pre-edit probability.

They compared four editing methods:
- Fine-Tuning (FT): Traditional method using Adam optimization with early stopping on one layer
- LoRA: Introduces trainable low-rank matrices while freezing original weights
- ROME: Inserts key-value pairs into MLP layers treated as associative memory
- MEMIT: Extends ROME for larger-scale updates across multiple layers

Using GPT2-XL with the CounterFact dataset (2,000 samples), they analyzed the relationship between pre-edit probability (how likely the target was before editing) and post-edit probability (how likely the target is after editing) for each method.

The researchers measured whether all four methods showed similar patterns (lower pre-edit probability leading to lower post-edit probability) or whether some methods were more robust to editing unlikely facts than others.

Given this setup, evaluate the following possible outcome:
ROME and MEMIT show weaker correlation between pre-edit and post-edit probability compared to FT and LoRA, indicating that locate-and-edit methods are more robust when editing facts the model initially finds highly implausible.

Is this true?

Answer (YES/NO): NO